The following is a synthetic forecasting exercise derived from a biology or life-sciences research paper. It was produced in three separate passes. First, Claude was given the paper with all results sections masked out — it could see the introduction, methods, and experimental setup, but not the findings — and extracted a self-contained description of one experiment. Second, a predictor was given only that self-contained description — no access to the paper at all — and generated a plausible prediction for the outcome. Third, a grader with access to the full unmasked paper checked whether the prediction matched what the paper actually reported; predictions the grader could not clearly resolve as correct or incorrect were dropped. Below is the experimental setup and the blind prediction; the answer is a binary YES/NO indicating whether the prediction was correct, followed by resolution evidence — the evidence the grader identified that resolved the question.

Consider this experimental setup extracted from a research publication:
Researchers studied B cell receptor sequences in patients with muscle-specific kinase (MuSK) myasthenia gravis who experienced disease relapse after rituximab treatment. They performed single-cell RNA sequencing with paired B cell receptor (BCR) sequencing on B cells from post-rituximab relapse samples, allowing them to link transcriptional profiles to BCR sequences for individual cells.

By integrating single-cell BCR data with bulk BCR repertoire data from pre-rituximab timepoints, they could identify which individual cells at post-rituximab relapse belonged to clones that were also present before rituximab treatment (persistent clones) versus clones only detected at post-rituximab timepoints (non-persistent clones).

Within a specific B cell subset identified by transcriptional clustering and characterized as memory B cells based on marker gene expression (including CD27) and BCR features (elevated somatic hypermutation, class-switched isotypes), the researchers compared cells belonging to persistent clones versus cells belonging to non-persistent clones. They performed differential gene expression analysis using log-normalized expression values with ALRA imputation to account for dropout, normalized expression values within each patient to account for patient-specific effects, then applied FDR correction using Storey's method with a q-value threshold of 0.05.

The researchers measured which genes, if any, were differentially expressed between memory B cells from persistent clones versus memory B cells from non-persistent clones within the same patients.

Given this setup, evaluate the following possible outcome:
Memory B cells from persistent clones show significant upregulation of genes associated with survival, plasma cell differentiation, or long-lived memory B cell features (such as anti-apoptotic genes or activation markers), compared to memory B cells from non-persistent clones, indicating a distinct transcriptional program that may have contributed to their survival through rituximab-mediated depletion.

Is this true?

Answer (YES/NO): YES